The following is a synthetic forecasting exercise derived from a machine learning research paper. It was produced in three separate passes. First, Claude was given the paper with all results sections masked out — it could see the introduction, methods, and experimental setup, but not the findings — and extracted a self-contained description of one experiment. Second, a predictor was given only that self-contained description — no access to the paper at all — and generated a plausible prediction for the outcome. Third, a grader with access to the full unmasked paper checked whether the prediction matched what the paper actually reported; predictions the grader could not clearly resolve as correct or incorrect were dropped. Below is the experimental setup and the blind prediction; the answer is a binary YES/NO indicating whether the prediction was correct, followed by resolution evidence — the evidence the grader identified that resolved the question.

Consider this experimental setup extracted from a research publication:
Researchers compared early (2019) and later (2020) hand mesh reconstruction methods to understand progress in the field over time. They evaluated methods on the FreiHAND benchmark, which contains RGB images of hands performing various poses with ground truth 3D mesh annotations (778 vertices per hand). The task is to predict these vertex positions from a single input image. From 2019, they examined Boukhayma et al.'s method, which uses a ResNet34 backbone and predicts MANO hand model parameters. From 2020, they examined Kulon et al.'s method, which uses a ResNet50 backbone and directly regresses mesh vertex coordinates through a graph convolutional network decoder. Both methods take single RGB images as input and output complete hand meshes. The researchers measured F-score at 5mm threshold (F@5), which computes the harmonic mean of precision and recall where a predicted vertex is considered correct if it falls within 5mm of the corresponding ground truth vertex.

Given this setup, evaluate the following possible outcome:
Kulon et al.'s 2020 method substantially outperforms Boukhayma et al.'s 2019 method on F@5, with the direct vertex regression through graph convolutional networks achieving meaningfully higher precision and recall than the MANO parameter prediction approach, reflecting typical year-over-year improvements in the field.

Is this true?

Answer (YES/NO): YES